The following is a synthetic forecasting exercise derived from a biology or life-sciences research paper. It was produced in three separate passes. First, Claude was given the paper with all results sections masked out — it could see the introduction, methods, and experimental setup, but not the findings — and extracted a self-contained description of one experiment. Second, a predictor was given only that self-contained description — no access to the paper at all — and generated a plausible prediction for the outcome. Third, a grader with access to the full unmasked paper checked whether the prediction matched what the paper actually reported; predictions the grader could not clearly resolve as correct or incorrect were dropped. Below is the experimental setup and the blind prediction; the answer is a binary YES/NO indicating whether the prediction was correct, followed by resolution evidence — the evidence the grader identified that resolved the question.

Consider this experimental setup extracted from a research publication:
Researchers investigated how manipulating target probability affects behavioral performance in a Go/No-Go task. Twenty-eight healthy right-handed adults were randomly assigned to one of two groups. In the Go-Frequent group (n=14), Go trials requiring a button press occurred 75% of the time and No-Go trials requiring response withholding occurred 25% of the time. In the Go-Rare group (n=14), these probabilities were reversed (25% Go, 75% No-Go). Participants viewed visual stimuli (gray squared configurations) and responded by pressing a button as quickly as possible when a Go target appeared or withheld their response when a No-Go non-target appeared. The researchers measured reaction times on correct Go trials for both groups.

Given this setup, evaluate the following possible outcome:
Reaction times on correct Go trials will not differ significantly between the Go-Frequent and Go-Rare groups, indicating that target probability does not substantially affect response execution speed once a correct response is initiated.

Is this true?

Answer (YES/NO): NO